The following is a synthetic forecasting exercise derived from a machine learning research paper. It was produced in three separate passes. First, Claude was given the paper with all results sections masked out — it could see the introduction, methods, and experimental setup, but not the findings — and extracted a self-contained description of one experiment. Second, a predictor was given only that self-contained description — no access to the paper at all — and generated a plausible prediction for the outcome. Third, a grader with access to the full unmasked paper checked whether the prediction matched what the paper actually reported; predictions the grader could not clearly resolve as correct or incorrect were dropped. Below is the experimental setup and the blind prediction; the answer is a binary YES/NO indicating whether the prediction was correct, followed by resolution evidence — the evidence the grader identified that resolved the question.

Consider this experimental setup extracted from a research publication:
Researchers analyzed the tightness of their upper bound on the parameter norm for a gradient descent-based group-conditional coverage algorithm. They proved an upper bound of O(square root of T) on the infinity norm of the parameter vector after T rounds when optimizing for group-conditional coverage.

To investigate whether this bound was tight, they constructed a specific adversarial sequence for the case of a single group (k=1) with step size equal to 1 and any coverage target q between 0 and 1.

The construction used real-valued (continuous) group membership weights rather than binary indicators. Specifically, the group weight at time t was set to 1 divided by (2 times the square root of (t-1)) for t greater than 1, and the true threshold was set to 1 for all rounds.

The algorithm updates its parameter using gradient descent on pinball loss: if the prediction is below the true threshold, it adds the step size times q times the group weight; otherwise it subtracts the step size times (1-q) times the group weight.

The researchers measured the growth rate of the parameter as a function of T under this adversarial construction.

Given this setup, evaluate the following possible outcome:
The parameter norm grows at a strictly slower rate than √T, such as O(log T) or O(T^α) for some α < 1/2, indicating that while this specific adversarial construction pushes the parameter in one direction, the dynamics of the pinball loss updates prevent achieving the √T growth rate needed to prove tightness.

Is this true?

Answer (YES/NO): NO